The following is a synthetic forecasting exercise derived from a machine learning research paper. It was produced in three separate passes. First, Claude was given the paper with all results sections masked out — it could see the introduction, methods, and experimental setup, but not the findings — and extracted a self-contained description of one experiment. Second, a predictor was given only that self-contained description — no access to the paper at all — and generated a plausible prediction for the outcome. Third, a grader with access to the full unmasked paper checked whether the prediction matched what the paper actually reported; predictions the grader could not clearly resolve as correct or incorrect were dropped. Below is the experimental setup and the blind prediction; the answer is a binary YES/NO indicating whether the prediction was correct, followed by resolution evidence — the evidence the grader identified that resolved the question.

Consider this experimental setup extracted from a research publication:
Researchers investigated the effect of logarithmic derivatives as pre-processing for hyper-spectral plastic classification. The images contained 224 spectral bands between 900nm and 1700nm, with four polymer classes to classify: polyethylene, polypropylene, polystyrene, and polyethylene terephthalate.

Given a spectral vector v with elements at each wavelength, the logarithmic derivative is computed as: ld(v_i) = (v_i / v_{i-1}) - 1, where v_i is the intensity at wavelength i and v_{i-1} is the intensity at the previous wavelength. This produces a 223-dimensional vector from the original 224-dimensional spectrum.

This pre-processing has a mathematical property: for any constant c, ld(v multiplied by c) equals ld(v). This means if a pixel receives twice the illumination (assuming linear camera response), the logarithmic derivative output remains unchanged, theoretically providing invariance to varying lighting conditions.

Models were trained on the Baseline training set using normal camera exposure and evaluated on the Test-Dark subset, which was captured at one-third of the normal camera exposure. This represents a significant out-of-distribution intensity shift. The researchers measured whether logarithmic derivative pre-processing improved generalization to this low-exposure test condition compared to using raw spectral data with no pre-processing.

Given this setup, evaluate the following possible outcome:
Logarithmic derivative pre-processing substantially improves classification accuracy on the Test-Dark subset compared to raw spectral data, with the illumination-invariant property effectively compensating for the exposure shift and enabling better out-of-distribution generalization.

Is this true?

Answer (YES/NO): NO